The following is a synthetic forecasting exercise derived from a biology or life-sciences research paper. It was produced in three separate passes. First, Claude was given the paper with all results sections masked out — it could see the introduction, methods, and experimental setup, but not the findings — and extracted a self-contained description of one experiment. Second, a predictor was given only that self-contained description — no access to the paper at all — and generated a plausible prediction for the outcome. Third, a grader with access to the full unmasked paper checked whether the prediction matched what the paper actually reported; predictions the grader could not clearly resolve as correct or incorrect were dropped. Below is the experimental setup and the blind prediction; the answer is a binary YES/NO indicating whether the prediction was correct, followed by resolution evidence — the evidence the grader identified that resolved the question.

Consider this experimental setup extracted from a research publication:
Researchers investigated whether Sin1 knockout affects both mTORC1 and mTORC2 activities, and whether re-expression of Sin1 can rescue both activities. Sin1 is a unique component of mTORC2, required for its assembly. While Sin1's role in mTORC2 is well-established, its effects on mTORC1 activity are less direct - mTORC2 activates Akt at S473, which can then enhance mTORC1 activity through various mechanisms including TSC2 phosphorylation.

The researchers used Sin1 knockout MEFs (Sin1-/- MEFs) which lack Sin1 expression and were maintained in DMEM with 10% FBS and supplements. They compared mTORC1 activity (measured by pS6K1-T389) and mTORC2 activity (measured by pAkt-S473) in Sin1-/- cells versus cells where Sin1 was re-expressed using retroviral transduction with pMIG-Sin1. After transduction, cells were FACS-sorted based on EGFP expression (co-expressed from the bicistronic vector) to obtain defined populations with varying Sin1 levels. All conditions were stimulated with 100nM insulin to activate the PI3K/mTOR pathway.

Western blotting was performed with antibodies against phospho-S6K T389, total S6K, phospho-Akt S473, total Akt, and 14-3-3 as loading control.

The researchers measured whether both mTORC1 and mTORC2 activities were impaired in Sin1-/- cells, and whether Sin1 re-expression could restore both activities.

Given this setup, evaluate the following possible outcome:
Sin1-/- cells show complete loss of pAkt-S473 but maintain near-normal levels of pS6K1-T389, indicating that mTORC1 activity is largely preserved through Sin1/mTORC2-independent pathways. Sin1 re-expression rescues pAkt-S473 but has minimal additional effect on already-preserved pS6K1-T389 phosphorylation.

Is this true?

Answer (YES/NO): NO